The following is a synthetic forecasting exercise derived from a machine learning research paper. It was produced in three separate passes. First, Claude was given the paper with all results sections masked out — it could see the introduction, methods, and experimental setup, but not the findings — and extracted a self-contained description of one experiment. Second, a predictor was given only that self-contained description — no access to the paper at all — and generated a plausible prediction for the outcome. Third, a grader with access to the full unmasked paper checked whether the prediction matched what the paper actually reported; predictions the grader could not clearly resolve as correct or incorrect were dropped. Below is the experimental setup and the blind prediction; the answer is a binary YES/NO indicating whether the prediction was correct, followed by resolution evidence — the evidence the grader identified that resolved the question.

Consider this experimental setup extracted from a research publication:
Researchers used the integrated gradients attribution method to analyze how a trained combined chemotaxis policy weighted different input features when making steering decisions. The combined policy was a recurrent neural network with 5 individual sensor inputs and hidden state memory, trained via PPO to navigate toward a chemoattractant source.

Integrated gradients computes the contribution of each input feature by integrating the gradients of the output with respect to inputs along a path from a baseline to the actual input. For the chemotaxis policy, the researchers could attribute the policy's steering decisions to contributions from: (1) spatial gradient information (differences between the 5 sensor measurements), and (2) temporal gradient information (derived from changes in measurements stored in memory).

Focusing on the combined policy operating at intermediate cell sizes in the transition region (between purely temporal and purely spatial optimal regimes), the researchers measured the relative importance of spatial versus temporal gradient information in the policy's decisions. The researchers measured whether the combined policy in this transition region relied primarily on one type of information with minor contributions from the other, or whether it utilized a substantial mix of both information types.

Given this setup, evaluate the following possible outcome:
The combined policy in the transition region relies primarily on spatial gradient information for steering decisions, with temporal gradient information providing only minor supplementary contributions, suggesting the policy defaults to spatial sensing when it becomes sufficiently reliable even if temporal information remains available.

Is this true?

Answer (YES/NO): NO